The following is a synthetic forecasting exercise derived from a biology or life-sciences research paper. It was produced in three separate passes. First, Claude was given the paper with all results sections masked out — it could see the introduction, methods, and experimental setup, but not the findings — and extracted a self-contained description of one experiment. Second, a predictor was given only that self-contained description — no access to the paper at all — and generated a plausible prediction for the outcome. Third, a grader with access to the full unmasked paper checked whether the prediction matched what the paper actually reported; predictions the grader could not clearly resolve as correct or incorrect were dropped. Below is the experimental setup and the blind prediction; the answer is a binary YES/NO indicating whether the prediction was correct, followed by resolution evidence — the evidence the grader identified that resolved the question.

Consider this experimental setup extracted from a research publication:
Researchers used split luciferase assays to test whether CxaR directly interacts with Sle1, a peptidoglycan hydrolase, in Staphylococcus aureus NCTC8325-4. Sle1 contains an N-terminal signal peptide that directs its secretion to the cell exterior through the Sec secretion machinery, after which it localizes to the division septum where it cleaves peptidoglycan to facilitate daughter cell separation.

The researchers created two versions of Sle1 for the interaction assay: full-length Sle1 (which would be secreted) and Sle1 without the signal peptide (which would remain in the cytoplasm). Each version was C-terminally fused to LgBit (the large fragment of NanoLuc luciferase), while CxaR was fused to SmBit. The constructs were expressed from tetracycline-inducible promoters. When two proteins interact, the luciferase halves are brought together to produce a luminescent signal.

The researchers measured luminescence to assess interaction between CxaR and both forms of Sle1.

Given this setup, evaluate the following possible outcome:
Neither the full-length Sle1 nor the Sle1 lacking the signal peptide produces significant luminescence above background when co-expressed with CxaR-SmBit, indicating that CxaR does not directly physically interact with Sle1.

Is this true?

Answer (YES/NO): NO